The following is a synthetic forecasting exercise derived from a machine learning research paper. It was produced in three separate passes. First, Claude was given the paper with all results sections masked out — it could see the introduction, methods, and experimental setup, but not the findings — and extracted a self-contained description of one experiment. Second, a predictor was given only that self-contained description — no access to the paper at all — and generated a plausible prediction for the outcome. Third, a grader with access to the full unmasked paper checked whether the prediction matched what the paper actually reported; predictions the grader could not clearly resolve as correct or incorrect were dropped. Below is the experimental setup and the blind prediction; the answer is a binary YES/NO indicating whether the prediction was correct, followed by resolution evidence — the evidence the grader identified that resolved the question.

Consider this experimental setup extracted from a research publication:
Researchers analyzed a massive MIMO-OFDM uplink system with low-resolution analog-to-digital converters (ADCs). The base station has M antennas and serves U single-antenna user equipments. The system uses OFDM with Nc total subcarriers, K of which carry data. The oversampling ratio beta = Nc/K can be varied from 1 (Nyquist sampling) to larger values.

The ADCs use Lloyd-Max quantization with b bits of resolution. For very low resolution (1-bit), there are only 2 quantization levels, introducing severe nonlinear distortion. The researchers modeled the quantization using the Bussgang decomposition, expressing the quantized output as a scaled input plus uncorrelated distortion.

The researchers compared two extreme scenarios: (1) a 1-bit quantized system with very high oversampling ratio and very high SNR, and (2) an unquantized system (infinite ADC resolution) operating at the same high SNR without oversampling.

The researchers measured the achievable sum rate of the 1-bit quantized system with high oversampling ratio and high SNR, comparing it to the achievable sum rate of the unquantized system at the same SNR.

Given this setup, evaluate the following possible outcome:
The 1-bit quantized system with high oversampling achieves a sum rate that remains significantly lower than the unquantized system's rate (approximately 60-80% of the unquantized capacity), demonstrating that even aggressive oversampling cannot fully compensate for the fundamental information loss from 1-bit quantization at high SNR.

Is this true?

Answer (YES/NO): NO